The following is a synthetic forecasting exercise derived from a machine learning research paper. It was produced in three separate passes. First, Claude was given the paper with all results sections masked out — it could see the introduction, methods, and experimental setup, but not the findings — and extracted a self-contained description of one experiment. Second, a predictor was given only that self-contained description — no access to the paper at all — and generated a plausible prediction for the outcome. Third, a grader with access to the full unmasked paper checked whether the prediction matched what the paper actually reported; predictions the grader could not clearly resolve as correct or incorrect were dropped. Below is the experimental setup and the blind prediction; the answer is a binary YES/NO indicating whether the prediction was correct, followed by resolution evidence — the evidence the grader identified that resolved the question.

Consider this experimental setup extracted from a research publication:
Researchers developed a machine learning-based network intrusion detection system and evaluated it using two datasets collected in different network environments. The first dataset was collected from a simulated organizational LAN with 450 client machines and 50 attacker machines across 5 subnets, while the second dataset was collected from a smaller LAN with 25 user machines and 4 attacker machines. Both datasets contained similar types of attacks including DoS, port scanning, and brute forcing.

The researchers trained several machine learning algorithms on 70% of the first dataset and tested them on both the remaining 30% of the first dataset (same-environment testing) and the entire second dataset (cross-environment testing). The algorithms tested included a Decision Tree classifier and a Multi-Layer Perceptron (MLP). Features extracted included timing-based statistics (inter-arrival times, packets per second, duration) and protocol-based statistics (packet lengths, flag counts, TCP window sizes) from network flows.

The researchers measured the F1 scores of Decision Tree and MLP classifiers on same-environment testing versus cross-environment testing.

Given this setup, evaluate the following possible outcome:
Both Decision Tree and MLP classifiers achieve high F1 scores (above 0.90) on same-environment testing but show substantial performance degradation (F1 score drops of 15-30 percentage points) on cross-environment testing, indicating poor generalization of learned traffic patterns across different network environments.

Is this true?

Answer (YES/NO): NO